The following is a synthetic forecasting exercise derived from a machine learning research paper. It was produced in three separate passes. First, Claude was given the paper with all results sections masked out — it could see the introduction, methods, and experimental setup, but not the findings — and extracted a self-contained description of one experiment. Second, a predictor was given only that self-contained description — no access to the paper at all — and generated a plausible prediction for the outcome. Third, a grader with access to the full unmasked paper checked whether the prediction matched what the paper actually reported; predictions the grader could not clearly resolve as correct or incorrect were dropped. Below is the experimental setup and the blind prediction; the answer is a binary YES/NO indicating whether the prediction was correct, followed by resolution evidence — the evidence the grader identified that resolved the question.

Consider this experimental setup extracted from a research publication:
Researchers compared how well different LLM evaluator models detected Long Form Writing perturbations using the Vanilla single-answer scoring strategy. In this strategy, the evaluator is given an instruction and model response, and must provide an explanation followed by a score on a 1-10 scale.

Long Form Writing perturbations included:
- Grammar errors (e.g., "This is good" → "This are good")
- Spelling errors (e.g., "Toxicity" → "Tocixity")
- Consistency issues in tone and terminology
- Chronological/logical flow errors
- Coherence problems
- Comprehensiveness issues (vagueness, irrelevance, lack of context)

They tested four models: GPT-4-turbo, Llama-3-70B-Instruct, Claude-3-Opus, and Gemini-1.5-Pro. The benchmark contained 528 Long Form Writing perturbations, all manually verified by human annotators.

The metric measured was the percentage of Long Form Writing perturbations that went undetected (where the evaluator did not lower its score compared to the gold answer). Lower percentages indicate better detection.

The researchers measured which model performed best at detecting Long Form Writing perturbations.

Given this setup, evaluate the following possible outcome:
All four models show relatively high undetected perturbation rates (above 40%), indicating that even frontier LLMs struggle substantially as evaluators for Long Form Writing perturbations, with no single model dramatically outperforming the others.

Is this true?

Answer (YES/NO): NO